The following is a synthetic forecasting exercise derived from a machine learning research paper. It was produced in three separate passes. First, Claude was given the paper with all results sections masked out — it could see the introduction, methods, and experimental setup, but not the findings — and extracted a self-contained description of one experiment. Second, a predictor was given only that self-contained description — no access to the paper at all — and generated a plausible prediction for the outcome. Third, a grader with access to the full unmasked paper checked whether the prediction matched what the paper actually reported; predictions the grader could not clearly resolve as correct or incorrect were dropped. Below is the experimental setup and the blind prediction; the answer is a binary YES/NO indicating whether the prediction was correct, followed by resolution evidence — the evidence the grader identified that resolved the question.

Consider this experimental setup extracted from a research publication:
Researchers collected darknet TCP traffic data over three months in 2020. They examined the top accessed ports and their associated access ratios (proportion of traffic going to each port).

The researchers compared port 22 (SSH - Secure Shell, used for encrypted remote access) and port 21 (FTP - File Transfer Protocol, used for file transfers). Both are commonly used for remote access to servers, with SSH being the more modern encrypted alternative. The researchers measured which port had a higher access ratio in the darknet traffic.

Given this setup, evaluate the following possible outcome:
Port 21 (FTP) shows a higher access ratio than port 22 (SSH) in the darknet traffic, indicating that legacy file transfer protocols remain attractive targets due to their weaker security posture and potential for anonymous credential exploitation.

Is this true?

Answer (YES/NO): NO